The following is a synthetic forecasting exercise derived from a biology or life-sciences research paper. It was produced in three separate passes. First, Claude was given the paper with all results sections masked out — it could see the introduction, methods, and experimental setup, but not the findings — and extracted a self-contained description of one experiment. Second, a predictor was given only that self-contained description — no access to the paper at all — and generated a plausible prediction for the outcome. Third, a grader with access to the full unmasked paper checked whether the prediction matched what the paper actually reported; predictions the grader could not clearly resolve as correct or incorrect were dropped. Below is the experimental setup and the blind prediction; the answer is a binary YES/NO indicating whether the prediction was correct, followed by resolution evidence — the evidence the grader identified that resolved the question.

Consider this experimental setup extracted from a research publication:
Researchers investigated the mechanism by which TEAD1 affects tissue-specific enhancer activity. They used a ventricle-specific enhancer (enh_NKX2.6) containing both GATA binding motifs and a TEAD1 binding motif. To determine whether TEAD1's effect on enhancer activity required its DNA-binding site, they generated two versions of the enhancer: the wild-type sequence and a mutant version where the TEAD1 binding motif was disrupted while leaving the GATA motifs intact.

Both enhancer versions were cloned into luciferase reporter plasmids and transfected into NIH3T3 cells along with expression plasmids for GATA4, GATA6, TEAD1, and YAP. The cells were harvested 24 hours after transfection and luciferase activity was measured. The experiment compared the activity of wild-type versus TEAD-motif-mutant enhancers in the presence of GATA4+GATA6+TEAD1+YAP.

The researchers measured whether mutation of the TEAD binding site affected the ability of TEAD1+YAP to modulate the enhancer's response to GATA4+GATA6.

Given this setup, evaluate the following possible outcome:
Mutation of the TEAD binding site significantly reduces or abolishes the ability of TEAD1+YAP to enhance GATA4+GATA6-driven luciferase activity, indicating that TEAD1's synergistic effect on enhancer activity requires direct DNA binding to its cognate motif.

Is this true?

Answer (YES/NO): NO